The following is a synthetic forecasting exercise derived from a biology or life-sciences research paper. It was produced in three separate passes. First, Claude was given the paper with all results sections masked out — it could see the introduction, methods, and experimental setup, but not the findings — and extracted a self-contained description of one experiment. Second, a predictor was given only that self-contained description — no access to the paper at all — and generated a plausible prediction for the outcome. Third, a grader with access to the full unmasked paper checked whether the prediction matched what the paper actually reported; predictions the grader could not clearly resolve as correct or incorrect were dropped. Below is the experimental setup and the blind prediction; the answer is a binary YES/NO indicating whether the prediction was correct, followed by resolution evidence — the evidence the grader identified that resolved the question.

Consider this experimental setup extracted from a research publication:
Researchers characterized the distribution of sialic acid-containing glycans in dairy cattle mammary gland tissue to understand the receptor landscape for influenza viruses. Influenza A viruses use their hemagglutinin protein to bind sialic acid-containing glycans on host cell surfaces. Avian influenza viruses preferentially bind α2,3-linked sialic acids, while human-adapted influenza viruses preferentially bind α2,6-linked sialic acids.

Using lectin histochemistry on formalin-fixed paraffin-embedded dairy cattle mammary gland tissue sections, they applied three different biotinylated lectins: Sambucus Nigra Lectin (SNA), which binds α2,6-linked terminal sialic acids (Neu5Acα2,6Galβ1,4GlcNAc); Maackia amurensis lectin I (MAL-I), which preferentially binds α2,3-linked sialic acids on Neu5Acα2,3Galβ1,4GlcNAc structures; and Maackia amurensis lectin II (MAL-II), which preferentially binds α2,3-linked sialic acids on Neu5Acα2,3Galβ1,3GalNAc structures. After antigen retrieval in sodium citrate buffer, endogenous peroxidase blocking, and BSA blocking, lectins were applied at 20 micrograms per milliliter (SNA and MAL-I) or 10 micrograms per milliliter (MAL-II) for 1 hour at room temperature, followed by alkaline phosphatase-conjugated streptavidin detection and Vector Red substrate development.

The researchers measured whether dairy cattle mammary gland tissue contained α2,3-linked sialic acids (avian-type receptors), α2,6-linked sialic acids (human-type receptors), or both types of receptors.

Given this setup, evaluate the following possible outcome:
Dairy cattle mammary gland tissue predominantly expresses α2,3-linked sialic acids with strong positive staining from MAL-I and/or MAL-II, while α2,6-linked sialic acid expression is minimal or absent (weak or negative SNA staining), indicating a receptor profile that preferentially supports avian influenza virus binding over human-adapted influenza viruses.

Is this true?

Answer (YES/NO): NO